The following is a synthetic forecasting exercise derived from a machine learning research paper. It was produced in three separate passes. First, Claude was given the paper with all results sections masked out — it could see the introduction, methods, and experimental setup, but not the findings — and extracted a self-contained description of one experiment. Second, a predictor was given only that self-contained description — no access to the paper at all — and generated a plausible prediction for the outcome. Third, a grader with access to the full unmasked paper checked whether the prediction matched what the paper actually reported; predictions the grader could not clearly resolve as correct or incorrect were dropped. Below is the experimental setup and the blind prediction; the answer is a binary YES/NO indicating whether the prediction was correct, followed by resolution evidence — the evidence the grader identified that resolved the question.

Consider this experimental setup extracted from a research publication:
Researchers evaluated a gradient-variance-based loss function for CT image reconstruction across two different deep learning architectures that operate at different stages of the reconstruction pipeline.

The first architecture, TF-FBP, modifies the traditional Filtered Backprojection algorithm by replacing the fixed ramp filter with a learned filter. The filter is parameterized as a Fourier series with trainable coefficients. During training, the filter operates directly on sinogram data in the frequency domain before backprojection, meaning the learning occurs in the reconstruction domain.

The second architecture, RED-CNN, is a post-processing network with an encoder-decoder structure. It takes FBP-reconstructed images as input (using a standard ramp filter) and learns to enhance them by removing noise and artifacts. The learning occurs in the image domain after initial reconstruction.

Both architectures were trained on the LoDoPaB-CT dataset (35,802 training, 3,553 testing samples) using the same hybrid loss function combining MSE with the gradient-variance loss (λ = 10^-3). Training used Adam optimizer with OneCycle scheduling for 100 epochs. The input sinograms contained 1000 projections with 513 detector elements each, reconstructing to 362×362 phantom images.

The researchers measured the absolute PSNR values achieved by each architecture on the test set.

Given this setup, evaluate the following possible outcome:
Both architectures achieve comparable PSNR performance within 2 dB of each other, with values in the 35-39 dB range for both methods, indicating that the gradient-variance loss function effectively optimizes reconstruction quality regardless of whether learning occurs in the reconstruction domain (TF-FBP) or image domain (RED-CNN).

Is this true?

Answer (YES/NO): NO